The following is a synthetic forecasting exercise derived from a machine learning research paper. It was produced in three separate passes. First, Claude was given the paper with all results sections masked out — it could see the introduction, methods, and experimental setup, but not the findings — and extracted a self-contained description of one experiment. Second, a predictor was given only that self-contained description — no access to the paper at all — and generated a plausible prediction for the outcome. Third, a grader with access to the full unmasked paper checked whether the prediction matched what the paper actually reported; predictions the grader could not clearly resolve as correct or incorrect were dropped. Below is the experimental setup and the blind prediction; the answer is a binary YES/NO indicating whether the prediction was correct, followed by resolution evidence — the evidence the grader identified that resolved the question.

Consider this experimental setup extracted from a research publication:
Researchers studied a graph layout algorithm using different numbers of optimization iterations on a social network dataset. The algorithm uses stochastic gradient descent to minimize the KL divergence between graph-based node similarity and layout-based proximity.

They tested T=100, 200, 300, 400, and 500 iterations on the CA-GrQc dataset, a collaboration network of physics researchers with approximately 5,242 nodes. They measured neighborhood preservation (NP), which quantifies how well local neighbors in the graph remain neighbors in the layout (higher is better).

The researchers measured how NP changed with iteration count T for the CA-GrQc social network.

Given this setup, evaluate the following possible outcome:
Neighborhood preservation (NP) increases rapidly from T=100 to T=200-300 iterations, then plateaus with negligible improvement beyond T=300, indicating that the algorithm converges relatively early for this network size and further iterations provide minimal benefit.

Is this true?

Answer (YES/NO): NO